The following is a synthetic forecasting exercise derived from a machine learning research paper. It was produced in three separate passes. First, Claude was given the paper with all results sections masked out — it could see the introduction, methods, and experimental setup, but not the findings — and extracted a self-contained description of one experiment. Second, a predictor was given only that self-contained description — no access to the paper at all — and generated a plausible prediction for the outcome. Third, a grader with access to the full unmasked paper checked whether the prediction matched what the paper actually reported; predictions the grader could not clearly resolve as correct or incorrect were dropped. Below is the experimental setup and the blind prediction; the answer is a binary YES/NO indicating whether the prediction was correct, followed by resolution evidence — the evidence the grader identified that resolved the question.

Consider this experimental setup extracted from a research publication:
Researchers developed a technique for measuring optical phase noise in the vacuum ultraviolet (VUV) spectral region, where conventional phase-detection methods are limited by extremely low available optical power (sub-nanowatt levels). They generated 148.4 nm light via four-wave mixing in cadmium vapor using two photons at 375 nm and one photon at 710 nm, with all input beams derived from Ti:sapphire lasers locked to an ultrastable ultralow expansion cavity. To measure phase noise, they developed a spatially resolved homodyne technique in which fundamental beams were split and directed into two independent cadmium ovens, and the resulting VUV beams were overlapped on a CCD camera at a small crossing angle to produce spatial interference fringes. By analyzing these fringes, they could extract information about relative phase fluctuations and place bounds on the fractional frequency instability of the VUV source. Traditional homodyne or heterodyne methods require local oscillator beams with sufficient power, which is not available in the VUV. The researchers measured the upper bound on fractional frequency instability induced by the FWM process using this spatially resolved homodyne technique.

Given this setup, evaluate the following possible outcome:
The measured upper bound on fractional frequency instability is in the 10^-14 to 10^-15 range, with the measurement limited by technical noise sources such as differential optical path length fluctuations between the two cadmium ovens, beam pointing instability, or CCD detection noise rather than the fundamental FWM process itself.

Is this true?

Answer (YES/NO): NO